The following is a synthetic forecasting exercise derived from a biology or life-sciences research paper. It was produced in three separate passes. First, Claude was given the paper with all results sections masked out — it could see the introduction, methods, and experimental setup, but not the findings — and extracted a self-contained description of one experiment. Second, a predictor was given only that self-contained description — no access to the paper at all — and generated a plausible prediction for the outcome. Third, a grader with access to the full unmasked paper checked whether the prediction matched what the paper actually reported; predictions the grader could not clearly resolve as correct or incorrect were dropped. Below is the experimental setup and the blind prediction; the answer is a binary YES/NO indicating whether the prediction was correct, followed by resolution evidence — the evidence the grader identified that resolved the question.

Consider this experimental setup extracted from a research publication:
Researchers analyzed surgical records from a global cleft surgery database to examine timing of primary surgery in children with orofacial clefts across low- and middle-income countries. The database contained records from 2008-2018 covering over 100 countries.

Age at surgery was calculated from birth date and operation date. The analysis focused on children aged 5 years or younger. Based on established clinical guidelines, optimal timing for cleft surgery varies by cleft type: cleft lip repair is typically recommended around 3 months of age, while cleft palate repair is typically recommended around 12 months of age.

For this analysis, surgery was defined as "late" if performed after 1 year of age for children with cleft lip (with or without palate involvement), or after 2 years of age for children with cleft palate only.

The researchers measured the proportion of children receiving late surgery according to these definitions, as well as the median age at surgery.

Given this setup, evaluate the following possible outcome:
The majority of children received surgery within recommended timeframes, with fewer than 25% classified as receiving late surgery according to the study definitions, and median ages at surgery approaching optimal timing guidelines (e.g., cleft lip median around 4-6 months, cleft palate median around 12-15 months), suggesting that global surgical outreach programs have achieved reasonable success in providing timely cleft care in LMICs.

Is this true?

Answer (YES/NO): NO